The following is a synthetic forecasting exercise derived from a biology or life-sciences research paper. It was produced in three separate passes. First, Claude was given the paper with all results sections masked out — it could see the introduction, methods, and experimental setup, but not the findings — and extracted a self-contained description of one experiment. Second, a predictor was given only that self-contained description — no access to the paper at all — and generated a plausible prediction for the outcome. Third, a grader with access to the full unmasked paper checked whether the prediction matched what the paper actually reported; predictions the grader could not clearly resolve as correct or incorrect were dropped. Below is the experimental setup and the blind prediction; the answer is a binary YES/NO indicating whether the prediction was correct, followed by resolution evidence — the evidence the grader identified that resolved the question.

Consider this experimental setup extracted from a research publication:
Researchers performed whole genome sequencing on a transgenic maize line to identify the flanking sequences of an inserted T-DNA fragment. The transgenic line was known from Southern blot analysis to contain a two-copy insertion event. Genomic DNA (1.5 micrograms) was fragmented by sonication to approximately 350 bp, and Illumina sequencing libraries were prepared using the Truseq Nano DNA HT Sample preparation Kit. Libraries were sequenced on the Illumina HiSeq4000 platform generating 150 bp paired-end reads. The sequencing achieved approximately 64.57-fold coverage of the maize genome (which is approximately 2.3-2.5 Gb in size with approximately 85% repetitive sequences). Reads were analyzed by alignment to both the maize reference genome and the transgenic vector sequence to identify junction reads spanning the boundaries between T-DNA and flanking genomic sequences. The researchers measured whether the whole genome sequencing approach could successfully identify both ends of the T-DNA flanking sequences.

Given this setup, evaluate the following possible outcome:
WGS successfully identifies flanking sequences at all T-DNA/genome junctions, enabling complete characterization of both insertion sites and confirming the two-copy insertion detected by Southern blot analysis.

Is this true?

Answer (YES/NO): NO